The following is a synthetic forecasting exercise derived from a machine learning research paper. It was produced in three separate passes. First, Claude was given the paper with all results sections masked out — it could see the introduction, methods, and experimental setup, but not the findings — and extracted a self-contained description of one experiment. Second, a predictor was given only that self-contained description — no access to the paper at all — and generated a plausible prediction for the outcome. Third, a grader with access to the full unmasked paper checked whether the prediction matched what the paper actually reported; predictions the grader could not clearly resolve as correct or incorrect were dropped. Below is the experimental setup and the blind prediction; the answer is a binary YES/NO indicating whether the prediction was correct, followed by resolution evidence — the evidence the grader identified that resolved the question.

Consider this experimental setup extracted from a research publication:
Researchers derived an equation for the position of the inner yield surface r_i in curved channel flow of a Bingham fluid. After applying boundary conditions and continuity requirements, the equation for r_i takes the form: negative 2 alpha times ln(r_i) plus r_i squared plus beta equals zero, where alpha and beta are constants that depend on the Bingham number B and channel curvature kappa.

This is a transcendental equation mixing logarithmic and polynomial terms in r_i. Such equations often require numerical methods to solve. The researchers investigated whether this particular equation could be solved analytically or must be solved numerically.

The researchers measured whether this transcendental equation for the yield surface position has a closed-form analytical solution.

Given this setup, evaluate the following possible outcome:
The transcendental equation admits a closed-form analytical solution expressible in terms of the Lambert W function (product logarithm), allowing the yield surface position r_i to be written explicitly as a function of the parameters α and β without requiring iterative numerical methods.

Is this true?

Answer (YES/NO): YES